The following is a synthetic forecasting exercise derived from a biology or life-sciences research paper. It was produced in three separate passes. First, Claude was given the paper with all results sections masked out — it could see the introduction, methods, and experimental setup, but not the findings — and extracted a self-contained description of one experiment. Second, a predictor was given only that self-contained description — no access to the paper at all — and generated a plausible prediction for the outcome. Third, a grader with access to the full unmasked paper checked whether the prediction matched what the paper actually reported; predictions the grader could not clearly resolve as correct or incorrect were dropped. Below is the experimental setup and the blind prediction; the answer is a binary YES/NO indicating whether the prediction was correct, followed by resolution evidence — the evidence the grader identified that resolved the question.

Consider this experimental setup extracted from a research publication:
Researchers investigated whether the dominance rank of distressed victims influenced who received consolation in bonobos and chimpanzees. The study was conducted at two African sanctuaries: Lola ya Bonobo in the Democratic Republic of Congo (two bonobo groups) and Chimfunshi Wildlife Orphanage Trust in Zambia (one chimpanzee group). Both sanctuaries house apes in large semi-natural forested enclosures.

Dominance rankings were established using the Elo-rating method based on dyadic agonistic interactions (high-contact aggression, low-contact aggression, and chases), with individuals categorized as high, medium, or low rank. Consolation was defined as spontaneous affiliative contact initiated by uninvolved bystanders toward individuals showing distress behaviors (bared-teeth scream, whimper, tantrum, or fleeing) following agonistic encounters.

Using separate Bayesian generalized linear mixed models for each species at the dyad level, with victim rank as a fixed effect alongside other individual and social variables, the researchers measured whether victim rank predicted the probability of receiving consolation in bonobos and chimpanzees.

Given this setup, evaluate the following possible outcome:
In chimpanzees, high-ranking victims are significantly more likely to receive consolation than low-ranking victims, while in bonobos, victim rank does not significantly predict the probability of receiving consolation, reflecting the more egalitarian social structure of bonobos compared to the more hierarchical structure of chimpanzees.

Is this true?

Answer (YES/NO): NO